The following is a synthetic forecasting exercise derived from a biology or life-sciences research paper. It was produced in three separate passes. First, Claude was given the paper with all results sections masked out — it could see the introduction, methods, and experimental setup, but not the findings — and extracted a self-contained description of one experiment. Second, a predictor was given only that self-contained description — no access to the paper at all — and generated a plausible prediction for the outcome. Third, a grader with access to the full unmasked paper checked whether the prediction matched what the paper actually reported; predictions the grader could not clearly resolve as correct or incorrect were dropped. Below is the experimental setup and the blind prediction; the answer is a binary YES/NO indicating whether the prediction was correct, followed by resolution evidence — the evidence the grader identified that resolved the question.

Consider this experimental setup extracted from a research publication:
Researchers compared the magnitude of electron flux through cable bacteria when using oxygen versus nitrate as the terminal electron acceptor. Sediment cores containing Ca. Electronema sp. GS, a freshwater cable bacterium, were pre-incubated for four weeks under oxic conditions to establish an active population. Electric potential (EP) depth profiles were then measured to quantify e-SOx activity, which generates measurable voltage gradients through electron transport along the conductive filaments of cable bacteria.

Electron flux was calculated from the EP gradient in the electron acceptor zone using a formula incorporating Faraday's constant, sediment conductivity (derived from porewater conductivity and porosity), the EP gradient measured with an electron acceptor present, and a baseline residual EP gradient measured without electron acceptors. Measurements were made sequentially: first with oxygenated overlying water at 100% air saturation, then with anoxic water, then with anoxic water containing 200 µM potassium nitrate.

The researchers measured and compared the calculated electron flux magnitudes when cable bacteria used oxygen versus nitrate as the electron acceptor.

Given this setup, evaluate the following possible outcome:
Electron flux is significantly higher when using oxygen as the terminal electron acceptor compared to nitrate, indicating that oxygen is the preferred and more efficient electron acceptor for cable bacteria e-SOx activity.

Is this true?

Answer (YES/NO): NO